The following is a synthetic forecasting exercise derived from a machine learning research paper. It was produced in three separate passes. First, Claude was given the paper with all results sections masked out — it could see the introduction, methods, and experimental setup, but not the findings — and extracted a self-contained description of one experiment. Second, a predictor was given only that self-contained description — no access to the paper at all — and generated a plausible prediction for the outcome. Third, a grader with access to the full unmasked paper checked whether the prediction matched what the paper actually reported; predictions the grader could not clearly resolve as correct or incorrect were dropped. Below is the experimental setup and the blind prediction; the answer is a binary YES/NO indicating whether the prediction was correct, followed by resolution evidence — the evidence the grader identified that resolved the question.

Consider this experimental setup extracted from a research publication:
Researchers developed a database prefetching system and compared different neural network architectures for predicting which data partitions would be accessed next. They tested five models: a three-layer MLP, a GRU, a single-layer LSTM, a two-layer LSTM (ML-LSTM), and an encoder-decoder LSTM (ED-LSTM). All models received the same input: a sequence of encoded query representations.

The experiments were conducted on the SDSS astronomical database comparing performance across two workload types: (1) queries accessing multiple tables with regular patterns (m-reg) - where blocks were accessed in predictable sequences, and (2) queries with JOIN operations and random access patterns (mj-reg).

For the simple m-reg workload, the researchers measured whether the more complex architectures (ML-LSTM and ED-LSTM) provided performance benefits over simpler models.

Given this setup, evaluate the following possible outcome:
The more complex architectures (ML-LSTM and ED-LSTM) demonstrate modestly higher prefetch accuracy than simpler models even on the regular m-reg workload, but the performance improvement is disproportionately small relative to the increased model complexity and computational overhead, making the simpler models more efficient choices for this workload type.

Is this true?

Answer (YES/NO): NO